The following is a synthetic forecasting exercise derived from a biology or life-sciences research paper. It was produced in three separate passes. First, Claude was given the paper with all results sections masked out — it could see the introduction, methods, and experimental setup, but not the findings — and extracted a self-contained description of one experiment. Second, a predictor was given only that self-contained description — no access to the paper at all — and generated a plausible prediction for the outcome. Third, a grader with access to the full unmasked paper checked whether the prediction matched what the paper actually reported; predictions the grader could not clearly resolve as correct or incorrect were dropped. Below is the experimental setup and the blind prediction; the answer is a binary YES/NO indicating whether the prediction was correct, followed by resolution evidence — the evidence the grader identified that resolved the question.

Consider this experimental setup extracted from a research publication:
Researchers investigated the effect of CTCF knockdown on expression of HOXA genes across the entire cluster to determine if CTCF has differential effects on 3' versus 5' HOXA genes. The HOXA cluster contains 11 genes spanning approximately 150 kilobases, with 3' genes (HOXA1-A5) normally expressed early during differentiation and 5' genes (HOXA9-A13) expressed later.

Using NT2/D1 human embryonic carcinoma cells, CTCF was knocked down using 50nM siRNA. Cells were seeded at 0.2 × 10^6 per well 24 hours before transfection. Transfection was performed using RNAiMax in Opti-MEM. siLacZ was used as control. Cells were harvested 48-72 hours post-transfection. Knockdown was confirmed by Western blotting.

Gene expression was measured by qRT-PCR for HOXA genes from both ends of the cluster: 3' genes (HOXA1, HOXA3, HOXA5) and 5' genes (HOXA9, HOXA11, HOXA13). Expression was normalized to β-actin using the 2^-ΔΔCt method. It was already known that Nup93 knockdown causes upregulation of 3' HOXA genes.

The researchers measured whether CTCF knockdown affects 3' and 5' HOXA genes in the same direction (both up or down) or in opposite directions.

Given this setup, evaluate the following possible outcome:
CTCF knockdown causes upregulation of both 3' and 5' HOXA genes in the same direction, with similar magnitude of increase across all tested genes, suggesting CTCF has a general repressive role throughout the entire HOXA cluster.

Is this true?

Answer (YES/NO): NO